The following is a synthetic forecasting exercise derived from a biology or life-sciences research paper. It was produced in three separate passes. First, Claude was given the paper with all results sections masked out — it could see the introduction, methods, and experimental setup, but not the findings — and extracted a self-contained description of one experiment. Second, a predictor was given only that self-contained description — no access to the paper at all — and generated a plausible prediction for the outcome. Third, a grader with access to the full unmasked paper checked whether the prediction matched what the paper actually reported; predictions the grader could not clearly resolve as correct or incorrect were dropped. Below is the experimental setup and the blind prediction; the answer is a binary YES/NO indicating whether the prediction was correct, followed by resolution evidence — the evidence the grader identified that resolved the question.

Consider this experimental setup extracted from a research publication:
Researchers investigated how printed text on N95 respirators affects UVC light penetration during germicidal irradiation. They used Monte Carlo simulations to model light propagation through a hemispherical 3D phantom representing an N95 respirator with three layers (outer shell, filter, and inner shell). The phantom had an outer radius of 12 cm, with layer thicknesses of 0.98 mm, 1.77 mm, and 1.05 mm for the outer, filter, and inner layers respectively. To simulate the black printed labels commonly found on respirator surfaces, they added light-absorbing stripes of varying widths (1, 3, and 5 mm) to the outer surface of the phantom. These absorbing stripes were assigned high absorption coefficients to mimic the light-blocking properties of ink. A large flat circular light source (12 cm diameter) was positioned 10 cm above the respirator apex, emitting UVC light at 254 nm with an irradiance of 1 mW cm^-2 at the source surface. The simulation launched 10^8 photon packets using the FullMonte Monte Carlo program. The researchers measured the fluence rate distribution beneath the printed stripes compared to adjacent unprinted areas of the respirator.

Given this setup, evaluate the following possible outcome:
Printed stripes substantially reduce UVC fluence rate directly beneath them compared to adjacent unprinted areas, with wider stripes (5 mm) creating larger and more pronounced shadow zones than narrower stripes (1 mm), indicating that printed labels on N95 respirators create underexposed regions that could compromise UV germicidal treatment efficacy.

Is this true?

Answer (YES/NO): NO